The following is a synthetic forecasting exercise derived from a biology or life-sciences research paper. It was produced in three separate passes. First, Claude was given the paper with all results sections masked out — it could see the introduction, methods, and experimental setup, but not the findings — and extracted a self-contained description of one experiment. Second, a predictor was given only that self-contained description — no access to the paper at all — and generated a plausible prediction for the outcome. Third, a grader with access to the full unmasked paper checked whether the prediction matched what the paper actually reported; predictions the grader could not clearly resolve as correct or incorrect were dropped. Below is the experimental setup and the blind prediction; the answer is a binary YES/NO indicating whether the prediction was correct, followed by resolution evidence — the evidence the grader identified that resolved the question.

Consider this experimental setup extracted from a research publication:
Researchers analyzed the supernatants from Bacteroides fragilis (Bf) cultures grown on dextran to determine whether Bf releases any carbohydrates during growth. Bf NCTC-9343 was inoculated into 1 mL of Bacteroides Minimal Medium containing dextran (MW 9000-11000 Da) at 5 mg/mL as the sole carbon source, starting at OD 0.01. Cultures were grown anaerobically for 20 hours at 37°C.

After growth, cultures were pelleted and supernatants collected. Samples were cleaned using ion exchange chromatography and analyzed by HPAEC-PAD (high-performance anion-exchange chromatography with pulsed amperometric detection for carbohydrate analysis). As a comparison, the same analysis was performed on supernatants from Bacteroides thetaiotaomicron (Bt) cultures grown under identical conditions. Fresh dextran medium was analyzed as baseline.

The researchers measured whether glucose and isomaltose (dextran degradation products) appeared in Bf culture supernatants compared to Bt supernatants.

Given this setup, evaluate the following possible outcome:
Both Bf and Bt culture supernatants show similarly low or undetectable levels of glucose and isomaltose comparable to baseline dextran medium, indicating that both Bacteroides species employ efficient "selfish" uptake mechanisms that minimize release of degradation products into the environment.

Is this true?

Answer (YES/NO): NO